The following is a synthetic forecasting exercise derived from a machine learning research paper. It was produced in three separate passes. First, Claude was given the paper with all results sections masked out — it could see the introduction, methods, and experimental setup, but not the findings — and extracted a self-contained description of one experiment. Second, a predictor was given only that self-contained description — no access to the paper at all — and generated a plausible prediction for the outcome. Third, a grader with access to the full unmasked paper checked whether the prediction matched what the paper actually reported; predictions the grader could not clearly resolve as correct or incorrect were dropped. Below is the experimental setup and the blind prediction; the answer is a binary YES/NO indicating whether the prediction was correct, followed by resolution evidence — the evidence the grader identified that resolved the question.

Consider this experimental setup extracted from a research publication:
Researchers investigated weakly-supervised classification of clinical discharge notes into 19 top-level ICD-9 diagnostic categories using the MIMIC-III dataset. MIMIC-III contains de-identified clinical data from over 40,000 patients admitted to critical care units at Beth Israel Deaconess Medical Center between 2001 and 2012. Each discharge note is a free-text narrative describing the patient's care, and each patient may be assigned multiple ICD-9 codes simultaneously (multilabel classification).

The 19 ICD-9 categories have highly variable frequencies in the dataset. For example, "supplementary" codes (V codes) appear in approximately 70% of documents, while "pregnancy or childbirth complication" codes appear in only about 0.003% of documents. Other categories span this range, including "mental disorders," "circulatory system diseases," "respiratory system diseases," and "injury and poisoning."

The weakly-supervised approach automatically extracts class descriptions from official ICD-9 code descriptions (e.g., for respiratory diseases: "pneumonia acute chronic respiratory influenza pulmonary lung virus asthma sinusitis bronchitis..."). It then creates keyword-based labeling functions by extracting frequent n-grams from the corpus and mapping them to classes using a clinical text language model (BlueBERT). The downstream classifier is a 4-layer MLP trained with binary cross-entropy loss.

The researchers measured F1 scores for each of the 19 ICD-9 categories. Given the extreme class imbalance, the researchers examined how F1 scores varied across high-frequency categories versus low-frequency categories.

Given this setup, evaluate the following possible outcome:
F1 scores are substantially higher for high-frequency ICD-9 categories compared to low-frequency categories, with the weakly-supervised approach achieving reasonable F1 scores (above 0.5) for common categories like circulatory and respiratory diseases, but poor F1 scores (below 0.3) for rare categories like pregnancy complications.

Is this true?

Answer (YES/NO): YES